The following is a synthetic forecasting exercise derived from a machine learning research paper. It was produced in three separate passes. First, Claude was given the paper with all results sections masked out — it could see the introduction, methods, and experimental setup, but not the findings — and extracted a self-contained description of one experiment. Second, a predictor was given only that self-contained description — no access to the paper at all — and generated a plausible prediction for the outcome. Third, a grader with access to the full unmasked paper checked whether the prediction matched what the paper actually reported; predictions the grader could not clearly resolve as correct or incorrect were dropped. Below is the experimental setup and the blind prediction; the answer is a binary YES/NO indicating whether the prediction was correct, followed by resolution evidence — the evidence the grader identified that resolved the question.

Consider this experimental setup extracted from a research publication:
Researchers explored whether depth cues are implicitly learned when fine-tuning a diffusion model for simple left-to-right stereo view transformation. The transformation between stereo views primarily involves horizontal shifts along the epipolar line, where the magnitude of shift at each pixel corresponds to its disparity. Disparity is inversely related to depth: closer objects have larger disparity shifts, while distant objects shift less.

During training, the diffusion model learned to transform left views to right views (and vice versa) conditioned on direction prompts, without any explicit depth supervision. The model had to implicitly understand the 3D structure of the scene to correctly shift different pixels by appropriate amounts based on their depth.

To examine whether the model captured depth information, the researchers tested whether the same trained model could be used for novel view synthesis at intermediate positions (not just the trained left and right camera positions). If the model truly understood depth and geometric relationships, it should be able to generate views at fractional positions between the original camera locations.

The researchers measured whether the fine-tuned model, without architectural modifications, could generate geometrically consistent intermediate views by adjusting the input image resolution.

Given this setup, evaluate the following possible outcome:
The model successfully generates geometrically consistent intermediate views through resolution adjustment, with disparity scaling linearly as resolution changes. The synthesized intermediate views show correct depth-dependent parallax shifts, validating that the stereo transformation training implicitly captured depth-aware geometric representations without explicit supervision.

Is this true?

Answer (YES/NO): NO